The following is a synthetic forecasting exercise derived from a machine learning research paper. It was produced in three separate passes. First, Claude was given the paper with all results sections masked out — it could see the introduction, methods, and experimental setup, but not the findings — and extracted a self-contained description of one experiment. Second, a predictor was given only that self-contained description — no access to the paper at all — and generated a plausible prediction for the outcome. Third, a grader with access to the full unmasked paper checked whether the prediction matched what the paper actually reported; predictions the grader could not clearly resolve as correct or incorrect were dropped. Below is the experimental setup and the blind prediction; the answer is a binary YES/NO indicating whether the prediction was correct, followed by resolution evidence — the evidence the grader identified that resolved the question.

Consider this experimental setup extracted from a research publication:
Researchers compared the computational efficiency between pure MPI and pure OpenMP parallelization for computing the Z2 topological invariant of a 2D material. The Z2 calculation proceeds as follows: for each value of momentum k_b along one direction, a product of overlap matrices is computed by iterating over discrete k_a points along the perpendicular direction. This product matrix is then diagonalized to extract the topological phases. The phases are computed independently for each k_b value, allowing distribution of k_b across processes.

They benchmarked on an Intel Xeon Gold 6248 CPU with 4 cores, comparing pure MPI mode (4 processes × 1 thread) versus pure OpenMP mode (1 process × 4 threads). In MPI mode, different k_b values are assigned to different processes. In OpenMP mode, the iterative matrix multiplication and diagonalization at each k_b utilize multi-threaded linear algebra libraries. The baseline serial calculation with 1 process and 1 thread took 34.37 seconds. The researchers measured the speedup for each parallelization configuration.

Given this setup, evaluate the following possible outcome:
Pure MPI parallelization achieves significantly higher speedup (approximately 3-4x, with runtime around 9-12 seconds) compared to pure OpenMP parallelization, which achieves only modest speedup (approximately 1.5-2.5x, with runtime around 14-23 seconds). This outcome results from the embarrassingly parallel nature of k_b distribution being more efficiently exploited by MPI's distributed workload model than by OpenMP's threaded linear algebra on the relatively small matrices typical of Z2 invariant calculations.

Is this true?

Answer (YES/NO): NO